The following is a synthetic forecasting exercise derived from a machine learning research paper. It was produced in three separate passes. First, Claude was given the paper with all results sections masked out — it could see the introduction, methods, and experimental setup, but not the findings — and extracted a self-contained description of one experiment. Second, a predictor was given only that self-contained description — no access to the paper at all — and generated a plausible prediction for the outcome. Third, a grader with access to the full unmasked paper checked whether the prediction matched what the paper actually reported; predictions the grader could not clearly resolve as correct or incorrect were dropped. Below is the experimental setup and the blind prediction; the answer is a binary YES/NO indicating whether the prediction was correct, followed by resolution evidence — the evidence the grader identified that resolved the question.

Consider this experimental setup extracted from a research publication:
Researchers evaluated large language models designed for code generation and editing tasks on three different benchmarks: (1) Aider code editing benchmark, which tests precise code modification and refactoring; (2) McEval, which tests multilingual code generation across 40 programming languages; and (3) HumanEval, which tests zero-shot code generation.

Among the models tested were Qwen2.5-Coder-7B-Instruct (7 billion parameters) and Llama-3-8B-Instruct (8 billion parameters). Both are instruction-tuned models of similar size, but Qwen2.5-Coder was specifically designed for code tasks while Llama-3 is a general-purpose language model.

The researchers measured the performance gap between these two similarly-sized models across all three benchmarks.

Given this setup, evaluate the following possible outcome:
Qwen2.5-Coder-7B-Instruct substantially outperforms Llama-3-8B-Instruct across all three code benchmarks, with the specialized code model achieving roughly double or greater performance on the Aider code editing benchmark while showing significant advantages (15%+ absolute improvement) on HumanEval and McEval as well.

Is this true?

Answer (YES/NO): NO